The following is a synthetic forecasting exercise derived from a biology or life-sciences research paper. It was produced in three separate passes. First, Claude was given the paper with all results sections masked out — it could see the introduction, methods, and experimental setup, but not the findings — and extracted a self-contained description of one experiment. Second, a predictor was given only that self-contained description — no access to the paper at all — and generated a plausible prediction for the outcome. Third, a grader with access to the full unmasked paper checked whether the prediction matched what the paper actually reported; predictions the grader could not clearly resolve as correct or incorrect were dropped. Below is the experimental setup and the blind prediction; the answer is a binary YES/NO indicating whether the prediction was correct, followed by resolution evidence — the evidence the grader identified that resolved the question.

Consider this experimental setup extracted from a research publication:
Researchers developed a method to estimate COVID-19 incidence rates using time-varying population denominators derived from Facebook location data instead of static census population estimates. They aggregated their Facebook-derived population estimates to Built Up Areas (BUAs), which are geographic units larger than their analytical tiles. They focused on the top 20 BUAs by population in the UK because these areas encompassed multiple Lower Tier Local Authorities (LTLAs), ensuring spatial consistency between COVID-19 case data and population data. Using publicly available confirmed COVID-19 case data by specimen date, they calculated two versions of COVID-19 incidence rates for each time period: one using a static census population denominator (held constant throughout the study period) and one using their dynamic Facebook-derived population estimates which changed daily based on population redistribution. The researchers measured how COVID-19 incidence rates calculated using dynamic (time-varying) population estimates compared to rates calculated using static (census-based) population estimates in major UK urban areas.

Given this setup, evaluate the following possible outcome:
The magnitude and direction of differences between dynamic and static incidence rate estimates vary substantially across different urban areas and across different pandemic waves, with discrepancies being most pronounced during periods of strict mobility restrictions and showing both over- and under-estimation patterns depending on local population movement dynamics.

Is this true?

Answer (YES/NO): NO